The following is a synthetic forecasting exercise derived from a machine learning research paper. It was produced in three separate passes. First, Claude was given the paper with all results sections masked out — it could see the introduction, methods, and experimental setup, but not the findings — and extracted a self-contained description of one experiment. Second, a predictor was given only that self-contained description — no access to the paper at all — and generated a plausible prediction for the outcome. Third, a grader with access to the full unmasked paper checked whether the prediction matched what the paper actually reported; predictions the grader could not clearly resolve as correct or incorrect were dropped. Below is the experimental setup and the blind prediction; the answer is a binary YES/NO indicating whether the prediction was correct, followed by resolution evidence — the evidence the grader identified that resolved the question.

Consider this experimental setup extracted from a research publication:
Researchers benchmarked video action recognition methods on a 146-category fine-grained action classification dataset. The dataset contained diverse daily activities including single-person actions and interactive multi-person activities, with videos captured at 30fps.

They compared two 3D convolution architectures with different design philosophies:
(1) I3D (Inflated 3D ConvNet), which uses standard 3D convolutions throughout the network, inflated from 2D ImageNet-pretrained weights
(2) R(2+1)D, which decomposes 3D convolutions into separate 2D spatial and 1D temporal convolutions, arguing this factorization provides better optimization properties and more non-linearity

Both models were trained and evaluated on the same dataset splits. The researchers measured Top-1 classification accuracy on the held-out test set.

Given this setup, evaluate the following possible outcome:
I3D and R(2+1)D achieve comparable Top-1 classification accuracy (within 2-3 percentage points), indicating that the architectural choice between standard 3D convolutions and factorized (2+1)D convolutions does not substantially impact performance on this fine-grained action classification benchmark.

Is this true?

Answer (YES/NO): NO